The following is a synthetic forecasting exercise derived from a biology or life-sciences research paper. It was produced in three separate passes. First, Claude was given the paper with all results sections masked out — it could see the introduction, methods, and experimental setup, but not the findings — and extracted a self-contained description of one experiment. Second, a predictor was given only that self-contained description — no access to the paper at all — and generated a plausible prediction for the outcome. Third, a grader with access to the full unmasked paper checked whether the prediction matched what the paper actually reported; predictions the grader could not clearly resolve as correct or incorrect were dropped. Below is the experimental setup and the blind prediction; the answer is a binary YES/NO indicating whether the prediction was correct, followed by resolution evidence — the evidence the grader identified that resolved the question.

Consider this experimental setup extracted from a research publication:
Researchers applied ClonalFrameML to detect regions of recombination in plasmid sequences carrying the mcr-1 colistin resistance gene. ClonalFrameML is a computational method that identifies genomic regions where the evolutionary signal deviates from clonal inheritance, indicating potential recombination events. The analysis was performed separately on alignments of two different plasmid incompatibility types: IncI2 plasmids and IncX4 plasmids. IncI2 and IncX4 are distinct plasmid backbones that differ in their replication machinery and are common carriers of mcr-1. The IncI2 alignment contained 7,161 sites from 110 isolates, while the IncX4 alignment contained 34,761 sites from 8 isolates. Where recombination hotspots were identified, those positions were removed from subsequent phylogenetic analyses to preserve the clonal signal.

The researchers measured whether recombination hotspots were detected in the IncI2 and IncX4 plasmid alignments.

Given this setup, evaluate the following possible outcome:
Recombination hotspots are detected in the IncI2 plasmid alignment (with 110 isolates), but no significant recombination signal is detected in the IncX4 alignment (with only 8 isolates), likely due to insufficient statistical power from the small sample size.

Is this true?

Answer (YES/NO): YES